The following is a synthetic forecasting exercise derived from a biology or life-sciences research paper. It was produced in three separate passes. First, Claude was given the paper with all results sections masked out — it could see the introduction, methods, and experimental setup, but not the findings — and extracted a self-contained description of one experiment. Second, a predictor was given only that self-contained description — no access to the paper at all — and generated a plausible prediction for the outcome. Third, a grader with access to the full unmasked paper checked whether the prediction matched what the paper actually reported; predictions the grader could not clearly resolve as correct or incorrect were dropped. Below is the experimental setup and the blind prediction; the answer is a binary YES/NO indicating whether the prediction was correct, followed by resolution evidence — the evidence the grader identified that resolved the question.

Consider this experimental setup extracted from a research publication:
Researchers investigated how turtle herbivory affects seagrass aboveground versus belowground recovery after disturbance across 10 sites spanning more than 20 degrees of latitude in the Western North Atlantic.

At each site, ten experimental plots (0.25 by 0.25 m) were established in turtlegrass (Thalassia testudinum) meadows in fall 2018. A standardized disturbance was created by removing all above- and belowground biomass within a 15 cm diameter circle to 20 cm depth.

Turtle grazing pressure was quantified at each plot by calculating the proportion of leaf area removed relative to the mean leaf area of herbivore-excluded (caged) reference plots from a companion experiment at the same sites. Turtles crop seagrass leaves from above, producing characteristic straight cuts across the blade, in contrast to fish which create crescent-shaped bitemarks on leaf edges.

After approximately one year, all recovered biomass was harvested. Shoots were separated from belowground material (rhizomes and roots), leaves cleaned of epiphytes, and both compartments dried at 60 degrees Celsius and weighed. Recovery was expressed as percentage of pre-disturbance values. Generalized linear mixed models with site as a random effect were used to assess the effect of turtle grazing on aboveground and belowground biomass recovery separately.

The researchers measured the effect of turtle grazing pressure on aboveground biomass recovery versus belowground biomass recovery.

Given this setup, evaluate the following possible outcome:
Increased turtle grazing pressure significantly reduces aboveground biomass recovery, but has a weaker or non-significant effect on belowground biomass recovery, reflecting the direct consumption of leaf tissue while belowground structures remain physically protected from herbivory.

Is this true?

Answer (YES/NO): NO